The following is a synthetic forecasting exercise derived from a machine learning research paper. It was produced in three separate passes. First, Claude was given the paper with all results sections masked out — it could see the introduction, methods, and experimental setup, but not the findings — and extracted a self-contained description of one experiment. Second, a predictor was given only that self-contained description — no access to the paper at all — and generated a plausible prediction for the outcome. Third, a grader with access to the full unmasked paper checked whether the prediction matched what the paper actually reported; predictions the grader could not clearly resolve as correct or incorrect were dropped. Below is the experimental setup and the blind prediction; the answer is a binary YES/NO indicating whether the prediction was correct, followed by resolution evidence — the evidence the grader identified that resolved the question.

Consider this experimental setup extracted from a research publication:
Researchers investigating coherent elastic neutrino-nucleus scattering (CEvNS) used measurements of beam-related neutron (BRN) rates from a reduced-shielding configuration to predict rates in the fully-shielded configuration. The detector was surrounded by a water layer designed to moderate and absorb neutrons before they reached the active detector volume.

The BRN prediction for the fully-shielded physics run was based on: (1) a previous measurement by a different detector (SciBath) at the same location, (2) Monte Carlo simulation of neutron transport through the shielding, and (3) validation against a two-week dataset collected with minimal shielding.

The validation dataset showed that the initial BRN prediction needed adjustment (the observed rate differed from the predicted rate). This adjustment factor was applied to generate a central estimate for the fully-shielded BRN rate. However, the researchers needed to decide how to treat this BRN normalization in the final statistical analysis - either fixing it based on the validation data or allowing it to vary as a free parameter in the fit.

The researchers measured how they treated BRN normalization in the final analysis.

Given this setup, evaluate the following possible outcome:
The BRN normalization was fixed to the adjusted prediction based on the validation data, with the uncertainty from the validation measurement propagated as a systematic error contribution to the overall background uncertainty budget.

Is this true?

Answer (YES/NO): NO